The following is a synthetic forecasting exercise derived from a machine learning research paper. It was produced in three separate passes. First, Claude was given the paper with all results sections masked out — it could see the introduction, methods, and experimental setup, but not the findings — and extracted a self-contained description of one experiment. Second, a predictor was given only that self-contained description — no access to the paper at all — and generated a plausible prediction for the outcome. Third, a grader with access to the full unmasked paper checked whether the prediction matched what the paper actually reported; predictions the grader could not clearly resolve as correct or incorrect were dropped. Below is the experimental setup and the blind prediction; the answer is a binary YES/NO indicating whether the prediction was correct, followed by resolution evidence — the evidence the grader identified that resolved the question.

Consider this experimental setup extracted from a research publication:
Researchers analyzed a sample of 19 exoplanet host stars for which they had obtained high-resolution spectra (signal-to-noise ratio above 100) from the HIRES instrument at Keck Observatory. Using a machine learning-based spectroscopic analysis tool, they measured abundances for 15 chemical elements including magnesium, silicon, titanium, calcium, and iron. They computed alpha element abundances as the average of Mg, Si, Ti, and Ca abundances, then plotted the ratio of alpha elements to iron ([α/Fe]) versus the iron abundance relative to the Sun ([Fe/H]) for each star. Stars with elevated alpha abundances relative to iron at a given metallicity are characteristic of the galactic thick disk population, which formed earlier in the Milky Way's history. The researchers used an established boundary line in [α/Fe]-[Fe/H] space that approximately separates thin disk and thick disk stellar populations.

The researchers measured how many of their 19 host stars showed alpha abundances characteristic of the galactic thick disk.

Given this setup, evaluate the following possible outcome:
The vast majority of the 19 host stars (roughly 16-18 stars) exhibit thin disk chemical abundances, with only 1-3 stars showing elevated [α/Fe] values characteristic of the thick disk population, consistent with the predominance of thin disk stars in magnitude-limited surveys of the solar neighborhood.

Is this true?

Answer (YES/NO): YES